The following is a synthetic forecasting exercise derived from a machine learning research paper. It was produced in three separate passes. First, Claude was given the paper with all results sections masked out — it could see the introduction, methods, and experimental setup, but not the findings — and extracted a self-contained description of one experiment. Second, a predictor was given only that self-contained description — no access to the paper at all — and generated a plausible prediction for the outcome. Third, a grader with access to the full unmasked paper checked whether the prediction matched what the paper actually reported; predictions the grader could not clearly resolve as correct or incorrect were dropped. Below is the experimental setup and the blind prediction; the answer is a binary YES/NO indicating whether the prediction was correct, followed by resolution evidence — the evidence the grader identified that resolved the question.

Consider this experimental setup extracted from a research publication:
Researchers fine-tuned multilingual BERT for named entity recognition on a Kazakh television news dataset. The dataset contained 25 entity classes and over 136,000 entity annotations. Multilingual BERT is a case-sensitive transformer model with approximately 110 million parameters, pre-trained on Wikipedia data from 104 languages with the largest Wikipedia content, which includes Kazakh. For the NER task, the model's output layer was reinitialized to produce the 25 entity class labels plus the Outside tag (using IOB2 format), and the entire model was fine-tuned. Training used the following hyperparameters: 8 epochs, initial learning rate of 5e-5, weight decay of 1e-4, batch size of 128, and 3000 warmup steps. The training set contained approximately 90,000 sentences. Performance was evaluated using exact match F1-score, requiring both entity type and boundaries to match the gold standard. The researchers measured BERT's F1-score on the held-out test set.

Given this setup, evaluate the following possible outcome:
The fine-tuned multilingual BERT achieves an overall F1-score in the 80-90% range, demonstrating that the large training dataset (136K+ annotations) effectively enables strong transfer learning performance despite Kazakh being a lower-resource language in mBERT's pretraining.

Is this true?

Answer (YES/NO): NO